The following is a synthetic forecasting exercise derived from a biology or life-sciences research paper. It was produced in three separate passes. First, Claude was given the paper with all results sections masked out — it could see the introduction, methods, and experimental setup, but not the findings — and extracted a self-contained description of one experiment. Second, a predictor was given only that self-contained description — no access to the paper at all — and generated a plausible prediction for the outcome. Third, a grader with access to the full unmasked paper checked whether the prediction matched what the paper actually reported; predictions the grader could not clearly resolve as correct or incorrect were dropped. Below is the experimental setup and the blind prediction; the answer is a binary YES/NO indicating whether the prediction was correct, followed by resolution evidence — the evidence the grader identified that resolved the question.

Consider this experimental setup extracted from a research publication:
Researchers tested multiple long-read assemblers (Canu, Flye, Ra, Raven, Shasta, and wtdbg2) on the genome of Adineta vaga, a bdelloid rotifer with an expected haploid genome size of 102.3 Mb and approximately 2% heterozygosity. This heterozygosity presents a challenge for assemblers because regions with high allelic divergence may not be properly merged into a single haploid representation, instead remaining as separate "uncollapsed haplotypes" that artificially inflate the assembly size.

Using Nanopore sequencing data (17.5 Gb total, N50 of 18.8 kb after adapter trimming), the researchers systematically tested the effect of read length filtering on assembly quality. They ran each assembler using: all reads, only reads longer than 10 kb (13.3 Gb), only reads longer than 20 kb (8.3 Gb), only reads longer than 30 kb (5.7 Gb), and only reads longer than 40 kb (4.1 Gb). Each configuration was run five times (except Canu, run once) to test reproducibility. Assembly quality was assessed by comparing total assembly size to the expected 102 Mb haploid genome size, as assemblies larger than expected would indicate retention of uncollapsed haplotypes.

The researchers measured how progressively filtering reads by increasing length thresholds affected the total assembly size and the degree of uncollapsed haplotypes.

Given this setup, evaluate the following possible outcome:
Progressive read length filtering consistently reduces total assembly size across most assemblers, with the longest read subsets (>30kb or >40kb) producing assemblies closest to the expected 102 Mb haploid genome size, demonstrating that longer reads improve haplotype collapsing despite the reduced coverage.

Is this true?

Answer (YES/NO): NO